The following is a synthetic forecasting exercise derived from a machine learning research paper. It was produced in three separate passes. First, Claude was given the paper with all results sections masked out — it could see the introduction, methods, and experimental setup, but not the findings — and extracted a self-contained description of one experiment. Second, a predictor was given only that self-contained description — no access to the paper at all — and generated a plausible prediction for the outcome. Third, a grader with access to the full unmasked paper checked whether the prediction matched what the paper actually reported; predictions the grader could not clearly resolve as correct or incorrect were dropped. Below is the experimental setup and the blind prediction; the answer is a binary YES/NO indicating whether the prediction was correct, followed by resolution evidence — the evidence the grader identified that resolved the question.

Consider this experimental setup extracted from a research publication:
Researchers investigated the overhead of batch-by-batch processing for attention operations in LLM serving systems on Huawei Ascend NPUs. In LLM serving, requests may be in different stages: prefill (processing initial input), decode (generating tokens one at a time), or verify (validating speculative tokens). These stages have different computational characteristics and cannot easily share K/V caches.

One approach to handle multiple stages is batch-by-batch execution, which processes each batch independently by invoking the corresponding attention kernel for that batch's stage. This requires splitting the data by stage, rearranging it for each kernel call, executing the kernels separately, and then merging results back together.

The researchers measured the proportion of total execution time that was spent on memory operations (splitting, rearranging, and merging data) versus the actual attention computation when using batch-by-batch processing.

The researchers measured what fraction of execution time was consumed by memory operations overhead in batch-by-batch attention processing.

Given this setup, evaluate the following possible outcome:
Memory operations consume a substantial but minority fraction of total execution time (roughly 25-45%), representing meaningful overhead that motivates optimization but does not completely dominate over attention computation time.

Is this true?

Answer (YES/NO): NO